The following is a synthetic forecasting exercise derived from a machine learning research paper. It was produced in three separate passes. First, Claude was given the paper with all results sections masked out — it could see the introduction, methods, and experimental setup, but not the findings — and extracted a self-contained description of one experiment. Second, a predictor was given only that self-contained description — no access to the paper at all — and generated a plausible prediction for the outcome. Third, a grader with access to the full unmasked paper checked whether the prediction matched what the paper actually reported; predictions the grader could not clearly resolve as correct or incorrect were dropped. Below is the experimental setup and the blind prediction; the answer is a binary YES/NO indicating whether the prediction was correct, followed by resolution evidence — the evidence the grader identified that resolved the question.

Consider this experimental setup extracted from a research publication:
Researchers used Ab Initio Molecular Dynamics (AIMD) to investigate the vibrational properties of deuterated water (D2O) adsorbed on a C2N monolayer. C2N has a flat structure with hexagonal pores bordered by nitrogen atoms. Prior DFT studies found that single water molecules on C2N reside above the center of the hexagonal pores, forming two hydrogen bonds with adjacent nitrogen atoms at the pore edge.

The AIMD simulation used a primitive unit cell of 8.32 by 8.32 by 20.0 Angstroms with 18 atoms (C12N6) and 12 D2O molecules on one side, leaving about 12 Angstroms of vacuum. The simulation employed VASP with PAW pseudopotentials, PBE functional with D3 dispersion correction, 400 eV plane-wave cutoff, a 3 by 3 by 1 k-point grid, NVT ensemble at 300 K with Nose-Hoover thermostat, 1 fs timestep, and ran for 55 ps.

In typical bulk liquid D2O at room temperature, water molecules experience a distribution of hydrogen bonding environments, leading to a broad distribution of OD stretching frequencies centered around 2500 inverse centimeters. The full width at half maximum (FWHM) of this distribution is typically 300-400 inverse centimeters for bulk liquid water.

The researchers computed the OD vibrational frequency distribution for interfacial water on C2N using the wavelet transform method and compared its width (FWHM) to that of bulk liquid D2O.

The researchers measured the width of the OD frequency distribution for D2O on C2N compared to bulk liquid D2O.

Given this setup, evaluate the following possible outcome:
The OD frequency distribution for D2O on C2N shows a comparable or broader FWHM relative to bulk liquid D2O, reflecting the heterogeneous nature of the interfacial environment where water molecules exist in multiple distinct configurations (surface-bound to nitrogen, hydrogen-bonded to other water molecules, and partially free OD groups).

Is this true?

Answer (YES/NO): YES